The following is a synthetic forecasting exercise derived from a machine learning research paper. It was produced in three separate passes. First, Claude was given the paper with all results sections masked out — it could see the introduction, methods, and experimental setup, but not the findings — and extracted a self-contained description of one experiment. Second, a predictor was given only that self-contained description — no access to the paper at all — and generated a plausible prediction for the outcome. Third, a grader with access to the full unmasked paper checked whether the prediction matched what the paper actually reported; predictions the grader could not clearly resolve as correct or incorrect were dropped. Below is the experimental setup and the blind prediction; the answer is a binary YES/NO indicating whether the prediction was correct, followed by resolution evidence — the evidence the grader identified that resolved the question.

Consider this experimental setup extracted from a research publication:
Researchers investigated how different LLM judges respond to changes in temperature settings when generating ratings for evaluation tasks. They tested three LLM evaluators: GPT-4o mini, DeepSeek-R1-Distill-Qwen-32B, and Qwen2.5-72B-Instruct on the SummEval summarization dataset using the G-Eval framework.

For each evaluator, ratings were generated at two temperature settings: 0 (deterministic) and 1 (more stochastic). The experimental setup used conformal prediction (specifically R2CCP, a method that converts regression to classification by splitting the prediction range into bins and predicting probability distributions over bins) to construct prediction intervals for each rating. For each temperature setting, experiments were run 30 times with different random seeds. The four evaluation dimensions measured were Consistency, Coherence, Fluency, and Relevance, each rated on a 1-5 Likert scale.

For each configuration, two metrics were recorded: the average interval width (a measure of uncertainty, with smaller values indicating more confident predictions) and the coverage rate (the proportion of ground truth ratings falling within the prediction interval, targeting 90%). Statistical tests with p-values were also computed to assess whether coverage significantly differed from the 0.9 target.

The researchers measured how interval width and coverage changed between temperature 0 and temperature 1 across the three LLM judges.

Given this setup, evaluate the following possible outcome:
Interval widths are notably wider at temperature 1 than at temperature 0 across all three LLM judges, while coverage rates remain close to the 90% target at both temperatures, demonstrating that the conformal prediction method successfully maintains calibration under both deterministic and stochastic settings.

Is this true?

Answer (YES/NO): NO